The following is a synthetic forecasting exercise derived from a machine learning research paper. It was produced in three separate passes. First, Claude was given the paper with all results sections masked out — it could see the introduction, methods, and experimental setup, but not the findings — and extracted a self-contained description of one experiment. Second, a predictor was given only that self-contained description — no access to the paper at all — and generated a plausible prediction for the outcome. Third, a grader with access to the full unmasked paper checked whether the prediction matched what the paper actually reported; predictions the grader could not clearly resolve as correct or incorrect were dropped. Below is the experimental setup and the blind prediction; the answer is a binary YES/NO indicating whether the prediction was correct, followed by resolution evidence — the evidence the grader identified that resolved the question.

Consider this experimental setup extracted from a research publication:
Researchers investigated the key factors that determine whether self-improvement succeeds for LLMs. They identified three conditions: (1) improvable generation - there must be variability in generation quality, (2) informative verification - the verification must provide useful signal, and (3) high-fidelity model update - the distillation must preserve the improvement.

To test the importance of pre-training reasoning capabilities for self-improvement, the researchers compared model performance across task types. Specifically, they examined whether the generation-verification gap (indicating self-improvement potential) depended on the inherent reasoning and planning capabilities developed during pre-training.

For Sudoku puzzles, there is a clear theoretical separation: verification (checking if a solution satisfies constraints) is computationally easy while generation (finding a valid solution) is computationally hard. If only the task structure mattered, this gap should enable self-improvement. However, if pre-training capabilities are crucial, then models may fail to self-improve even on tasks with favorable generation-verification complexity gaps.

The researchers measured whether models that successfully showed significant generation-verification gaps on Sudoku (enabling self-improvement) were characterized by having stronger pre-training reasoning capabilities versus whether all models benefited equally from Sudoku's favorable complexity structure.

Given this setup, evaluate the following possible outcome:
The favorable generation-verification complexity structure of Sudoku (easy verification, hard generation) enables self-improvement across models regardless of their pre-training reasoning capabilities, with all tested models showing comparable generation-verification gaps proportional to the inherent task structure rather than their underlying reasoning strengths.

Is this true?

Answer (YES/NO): NO